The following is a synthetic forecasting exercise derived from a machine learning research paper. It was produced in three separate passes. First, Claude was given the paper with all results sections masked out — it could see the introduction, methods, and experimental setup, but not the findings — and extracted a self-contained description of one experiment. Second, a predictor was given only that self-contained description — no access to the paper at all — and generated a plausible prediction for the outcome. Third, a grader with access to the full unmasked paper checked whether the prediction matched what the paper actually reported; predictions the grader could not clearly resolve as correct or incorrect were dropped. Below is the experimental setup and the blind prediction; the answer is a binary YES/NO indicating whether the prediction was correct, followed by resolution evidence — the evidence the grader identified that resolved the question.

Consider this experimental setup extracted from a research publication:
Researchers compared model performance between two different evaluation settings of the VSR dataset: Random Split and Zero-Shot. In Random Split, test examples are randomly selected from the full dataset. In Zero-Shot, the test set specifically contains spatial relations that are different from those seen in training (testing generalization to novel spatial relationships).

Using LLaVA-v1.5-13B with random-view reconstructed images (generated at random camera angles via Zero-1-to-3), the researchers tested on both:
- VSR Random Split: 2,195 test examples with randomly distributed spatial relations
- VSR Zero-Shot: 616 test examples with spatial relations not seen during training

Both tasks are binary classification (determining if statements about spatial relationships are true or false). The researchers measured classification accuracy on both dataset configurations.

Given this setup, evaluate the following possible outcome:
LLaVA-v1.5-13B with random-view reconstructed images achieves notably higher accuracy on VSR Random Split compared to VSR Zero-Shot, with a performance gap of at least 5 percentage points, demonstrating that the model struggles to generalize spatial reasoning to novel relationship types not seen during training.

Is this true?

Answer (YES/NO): NO